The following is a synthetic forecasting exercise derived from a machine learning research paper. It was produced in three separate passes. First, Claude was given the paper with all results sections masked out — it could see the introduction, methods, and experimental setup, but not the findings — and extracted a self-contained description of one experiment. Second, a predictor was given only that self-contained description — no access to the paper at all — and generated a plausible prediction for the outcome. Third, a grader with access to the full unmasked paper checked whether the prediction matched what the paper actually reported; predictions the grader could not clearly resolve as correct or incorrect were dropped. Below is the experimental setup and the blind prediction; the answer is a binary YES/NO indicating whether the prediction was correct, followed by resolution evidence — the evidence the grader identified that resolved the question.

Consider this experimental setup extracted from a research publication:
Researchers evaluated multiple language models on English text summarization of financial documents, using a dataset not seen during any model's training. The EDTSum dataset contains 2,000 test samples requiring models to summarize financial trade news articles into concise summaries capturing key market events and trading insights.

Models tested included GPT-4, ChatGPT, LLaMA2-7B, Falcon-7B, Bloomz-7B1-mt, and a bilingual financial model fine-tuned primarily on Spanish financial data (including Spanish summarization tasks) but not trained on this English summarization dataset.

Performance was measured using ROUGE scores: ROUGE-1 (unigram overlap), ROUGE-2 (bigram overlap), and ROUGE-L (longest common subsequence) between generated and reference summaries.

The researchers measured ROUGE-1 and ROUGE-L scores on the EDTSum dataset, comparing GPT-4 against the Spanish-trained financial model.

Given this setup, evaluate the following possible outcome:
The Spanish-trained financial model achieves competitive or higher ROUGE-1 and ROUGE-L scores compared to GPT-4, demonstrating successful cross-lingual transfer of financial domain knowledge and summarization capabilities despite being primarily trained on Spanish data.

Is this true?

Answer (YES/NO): YES